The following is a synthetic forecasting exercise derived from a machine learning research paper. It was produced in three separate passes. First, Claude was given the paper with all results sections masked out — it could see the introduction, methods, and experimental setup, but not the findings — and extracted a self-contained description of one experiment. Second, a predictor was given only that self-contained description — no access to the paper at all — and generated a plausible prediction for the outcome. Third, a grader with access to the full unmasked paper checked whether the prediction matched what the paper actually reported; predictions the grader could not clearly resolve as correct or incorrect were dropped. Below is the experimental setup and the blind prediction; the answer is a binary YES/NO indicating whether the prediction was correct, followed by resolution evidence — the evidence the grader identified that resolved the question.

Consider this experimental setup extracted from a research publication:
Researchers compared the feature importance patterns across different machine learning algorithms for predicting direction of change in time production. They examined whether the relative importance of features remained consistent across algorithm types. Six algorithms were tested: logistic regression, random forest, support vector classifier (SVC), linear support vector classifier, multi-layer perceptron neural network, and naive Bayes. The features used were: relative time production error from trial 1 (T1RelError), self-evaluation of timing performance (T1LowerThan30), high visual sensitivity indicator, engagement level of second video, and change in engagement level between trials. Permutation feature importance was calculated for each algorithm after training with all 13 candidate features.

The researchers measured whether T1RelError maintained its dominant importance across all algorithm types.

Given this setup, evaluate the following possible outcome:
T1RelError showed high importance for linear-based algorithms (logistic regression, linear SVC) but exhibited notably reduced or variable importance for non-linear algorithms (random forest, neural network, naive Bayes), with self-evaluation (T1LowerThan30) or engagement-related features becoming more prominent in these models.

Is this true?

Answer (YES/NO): NO